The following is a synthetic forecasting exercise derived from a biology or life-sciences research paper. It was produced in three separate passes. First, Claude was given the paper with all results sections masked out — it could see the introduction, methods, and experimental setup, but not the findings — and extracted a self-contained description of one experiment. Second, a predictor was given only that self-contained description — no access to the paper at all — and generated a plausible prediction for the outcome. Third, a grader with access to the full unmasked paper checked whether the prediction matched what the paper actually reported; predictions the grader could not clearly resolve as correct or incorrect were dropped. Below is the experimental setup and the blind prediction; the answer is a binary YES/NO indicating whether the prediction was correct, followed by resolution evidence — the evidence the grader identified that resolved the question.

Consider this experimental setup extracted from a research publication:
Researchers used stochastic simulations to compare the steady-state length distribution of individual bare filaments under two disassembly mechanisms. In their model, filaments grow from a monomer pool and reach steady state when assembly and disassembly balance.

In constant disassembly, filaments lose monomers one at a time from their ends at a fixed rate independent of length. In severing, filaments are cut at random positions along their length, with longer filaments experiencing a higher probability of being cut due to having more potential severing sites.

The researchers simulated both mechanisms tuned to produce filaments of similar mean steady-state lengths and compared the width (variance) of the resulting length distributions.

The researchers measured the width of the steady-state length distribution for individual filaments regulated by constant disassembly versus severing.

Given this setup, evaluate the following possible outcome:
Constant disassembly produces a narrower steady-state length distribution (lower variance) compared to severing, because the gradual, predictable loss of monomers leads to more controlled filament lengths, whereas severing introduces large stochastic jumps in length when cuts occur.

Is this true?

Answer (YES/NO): YES